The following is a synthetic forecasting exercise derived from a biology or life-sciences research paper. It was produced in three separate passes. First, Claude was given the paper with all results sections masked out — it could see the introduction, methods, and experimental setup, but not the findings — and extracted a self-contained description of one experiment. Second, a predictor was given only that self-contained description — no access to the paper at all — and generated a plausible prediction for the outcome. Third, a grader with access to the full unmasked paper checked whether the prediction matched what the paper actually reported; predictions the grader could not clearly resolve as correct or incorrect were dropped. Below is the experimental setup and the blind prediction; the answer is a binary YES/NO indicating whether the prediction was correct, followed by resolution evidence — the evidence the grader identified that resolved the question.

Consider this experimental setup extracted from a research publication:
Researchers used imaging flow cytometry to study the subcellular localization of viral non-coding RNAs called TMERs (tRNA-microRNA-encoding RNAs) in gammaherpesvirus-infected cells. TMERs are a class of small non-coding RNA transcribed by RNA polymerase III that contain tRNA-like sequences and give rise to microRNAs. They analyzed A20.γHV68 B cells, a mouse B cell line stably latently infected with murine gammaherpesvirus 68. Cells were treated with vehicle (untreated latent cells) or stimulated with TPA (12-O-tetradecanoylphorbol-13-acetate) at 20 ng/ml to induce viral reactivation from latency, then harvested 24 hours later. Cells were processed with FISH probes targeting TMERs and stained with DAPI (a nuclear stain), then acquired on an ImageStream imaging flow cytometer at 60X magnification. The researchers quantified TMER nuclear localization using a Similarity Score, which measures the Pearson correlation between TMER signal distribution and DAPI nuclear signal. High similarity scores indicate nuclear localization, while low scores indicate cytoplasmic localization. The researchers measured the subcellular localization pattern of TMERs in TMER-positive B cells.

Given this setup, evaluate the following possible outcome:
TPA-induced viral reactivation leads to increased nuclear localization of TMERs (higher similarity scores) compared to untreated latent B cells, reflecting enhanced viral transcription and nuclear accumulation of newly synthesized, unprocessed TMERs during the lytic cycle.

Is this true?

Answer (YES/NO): NO